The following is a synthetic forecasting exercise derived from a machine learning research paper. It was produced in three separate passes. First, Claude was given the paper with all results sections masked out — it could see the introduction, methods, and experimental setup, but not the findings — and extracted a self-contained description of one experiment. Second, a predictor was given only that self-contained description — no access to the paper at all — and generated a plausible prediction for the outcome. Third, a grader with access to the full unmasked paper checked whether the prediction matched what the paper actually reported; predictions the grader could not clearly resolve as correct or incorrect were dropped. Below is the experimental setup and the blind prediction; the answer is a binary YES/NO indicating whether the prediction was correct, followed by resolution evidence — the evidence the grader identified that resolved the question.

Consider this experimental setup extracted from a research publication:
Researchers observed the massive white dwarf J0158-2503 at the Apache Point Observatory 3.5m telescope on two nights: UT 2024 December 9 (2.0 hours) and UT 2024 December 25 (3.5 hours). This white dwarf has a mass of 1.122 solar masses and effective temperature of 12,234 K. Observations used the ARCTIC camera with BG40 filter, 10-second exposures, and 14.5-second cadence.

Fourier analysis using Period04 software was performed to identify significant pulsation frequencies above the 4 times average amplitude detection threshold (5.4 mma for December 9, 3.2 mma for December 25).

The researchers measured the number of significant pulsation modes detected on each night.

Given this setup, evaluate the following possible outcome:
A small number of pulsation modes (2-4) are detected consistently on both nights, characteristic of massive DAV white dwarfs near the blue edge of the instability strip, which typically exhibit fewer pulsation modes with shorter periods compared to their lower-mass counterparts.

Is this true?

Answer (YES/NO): NO